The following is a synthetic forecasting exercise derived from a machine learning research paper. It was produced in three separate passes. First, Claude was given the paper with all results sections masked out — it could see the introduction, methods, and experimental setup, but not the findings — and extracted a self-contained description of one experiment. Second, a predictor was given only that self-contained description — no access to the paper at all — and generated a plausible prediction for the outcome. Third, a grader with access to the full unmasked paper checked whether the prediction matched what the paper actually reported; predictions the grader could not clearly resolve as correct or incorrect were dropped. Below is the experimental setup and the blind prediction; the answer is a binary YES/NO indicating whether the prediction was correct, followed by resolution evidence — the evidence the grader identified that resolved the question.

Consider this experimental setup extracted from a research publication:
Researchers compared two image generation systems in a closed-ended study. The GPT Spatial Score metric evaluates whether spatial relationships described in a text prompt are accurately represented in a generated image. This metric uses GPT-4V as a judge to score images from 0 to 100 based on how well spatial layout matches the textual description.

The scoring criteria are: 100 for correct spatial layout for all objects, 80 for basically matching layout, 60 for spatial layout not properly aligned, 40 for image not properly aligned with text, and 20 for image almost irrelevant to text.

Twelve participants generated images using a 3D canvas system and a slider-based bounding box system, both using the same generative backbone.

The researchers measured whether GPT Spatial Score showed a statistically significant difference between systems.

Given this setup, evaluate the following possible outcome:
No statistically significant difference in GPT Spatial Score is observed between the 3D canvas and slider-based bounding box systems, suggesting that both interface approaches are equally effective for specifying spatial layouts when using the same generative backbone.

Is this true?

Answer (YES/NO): YES